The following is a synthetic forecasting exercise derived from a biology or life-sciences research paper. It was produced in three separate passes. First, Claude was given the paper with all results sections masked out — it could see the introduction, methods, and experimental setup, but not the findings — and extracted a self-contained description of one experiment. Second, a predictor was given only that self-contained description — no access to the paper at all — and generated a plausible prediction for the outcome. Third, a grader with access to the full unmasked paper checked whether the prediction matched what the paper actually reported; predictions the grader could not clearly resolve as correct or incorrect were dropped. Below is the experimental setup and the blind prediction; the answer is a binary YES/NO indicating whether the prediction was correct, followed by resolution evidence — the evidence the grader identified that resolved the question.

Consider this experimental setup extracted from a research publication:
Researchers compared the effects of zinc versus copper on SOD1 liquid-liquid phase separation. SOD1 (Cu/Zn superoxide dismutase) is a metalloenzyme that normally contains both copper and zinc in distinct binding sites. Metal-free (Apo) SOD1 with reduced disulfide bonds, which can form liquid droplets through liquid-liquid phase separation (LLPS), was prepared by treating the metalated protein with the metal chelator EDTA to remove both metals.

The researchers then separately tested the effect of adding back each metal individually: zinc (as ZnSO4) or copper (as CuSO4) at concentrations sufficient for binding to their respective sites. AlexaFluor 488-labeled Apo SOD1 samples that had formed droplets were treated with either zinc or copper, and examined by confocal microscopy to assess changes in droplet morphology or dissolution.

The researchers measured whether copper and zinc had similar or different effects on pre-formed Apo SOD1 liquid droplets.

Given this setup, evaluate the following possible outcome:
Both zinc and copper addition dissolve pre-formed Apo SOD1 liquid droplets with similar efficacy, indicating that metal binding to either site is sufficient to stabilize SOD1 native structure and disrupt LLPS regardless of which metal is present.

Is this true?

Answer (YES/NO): NO